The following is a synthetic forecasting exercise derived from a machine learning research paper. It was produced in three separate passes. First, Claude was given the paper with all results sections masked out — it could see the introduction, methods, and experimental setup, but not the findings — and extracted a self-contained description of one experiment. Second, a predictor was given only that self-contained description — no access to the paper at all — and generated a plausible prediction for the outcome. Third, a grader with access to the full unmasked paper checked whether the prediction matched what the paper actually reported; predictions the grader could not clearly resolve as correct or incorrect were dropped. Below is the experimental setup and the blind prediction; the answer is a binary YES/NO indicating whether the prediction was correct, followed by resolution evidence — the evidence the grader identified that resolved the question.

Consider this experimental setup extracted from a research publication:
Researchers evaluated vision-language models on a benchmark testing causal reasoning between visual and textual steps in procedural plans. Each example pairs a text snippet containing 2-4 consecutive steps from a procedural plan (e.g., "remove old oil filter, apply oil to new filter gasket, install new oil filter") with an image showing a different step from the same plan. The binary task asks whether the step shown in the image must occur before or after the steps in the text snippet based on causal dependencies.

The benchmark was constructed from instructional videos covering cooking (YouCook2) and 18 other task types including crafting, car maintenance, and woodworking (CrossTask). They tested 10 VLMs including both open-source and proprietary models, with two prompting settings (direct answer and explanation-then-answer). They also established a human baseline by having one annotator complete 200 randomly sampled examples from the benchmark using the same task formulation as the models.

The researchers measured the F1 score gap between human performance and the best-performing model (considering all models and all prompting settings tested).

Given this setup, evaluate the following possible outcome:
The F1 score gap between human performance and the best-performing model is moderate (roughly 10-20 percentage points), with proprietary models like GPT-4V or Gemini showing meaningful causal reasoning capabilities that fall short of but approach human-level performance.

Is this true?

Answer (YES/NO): NO